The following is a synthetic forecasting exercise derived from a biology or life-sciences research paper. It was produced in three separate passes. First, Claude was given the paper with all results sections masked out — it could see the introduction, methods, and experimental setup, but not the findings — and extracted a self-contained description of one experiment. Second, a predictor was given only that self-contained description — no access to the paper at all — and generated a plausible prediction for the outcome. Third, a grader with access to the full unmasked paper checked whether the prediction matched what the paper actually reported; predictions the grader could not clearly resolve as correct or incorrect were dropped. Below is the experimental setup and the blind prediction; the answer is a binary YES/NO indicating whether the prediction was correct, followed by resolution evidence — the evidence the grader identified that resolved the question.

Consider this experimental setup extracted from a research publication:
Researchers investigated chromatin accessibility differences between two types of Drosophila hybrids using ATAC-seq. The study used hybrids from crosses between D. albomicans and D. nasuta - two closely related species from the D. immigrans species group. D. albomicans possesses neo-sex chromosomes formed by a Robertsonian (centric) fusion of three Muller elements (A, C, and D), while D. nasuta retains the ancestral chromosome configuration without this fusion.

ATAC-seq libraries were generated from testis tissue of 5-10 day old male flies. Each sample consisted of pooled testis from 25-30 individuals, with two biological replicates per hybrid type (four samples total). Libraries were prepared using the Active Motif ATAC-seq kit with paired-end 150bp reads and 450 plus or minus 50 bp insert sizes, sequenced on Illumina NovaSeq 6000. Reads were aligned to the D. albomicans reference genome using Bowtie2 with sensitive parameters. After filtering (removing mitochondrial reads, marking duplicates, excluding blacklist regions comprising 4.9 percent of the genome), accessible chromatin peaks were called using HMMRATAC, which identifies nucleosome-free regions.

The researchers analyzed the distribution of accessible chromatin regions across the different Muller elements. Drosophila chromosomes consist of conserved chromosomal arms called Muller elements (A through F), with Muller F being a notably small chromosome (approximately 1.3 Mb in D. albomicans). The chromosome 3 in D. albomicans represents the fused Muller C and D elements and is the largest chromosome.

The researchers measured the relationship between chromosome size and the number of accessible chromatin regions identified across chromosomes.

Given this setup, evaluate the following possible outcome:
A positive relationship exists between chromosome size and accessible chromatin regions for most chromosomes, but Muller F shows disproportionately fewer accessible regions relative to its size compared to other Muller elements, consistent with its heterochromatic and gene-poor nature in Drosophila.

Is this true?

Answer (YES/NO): NO